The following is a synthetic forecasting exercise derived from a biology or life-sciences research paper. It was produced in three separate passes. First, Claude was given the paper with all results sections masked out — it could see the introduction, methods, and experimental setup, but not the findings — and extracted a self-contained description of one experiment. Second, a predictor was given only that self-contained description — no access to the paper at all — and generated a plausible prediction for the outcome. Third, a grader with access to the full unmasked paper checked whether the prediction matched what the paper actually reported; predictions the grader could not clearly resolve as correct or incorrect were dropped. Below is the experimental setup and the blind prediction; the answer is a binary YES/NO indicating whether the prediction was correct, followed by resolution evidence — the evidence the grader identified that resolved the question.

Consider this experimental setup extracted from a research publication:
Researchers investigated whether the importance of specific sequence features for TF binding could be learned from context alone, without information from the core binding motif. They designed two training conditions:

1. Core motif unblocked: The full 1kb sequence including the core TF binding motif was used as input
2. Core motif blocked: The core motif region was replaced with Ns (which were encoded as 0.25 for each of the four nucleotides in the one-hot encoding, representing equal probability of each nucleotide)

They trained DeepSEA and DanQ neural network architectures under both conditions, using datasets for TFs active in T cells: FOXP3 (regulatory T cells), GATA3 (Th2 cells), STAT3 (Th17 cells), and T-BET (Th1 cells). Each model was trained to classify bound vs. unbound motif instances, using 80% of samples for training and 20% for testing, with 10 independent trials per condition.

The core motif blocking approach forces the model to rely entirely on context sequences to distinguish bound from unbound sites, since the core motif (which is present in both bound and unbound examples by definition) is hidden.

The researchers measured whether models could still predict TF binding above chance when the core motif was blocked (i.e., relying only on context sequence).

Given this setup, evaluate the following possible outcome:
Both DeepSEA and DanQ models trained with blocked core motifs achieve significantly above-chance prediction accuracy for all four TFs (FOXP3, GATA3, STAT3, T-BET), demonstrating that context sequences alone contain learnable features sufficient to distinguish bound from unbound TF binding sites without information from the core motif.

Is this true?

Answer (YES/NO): YES